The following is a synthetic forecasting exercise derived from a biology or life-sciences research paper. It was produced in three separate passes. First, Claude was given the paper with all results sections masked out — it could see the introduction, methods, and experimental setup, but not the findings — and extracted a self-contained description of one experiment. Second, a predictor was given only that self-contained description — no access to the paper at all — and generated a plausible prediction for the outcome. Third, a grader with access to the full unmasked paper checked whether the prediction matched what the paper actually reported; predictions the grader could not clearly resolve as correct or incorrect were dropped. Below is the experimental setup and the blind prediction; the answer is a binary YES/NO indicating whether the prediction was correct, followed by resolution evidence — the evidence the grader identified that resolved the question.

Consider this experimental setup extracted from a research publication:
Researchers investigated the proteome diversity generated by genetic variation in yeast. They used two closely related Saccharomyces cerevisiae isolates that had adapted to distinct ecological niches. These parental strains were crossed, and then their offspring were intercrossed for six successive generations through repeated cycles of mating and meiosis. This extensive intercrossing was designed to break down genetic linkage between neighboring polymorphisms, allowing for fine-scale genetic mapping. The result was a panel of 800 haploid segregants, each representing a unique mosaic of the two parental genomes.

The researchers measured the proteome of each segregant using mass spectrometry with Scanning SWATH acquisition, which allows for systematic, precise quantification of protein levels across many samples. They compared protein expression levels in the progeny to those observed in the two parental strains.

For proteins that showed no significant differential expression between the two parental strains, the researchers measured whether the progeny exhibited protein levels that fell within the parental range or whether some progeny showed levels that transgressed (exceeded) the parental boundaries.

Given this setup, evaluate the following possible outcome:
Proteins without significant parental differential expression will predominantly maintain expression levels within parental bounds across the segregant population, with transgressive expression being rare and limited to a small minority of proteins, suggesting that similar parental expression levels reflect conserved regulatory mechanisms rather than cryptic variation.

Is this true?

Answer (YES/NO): NO